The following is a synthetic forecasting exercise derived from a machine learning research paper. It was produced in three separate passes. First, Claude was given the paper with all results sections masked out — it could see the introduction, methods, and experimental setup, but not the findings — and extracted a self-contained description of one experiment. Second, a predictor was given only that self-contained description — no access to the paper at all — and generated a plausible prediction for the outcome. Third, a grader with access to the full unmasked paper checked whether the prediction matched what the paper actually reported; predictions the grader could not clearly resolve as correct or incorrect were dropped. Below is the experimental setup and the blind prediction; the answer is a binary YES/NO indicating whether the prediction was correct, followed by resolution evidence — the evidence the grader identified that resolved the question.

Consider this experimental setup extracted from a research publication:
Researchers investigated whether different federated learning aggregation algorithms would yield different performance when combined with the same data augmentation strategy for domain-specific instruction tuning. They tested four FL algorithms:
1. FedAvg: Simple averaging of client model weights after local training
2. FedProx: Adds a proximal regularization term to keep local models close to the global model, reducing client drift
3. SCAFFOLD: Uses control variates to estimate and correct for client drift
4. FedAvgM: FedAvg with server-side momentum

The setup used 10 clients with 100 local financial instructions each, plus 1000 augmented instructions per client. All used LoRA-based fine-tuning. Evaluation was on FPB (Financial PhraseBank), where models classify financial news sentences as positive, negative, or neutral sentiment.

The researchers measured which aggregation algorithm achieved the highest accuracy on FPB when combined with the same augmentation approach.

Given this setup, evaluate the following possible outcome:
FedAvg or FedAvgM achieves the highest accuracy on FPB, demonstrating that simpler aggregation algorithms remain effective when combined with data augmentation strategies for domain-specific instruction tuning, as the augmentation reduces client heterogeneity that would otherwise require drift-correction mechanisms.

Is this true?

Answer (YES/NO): NO